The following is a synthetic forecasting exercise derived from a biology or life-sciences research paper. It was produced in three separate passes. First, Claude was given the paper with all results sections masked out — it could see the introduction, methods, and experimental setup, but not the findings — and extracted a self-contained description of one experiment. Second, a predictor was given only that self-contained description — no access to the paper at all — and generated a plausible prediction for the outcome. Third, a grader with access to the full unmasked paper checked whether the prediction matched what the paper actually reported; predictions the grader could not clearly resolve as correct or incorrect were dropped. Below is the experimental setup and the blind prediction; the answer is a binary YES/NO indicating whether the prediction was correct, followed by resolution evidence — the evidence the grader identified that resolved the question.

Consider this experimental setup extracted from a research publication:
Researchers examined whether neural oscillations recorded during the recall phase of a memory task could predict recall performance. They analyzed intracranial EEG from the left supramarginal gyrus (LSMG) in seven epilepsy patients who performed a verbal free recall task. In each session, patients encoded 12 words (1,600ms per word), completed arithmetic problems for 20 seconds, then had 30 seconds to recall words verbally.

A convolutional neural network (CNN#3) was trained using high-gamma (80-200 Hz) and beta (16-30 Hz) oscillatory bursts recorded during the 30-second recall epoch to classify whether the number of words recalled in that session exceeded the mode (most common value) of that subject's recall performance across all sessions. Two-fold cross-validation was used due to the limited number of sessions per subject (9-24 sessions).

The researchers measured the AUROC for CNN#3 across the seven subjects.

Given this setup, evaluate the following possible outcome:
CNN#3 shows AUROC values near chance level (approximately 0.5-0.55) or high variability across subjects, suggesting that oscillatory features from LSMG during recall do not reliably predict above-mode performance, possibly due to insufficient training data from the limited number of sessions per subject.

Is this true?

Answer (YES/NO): YES